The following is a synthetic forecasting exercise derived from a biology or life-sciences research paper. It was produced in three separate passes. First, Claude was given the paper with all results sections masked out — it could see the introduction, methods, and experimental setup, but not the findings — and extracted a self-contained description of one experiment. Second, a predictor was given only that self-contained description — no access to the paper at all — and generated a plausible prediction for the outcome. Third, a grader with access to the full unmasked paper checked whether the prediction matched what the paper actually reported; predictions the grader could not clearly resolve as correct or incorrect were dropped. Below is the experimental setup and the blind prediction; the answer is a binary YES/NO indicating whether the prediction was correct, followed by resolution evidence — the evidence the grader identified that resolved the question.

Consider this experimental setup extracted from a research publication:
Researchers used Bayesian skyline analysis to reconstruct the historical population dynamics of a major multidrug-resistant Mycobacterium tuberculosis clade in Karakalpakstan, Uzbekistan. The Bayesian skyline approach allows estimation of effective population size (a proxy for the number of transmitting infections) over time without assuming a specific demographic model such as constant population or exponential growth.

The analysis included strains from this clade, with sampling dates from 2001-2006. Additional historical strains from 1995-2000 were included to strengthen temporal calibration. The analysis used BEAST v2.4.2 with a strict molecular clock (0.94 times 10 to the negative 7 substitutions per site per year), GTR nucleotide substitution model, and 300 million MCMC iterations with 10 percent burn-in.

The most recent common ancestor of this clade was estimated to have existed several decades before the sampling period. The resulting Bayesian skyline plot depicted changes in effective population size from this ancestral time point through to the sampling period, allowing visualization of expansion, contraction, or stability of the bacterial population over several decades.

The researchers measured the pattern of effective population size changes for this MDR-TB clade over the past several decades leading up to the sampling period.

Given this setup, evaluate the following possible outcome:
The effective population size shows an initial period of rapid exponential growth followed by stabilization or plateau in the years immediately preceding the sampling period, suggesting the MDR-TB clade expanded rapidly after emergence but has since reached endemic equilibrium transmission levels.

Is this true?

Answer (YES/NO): NO